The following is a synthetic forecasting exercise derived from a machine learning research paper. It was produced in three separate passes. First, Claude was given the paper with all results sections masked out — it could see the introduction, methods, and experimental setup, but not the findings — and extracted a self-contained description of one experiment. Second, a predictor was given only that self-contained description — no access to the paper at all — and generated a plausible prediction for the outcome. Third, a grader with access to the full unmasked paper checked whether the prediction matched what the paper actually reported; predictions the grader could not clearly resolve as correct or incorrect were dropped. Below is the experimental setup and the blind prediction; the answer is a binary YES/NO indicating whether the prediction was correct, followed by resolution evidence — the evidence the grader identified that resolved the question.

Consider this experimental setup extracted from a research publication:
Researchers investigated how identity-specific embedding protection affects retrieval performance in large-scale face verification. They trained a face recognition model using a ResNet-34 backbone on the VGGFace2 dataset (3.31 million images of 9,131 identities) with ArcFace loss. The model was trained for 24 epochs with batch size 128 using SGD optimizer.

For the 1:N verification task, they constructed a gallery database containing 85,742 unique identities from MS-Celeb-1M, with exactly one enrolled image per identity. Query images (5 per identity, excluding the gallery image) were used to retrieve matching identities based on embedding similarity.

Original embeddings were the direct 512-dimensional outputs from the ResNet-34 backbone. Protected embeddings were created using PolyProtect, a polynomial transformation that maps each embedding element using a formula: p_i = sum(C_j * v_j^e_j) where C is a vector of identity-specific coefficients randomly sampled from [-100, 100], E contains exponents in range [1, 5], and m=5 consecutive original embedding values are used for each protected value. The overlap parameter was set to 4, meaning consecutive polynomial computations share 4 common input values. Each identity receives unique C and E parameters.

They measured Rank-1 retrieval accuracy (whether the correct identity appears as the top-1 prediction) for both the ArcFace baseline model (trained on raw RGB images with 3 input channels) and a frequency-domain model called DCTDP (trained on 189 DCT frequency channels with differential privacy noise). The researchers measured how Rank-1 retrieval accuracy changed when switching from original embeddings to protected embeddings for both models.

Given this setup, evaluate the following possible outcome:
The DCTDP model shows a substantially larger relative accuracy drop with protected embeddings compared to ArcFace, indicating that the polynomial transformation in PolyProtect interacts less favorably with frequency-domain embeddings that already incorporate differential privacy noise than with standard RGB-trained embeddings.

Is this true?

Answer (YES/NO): NO